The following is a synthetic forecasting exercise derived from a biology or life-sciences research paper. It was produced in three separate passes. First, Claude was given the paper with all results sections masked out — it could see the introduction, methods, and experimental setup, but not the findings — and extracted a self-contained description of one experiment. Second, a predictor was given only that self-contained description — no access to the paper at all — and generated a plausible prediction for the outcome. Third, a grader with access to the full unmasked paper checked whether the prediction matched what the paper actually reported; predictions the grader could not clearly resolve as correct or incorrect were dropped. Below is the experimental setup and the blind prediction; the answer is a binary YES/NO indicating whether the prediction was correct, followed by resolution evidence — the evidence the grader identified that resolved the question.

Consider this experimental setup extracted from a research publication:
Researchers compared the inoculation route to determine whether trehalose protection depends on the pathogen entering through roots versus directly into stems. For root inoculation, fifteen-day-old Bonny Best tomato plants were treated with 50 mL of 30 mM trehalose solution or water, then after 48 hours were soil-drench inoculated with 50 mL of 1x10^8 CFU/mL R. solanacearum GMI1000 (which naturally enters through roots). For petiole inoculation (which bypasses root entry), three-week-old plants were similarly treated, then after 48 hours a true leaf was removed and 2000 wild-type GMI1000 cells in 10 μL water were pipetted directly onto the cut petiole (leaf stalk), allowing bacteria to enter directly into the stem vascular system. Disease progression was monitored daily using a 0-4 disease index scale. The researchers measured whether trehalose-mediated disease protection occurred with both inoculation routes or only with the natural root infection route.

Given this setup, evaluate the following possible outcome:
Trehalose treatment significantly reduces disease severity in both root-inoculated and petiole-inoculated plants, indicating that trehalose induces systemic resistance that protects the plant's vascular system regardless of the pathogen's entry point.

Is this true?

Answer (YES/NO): NO